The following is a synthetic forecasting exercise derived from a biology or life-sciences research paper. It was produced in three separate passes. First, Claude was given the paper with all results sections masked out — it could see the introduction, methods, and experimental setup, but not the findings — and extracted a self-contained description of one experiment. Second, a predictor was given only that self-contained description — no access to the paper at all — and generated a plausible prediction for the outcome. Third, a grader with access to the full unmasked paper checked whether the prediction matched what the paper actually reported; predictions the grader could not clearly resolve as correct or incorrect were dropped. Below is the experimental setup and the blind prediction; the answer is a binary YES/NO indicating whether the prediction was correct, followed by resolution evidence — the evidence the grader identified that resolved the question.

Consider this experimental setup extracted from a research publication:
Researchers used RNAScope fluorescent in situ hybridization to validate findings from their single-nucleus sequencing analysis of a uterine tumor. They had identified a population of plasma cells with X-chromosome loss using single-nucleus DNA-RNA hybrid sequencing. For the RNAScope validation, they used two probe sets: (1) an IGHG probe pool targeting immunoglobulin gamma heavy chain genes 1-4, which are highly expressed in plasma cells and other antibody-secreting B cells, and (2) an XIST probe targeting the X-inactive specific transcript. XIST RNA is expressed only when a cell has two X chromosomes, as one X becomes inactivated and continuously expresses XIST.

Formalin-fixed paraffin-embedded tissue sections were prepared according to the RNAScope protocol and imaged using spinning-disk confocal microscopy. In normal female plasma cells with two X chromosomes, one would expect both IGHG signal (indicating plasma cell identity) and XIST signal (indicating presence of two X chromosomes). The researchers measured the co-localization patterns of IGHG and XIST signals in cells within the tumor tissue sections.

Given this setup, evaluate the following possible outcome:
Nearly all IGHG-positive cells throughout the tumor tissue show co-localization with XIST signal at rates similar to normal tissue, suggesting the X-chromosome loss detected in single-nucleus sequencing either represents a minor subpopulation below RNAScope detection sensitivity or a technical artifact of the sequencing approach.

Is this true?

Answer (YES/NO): NO